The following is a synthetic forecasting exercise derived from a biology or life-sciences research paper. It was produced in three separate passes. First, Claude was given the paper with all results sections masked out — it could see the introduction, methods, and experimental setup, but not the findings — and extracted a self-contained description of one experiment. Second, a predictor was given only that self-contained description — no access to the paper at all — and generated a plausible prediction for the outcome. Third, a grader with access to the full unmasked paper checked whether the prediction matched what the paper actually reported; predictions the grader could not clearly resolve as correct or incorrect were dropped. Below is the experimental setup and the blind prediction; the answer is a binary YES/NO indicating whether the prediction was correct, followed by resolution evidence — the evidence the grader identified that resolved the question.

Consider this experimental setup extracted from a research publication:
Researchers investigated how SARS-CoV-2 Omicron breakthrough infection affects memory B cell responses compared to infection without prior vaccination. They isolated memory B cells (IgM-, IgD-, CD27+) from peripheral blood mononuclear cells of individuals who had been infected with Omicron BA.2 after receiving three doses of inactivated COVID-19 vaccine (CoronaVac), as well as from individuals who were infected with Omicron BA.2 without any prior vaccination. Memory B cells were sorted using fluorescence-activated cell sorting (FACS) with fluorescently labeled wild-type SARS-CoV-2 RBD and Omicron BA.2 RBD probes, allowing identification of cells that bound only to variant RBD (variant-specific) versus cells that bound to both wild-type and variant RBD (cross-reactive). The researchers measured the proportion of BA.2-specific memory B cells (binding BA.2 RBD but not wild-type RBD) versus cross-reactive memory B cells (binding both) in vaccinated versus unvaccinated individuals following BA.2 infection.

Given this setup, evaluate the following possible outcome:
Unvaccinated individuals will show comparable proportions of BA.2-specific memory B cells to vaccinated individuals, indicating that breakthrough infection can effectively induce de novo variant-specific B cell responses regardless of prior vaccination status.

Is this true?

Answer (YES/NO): NO